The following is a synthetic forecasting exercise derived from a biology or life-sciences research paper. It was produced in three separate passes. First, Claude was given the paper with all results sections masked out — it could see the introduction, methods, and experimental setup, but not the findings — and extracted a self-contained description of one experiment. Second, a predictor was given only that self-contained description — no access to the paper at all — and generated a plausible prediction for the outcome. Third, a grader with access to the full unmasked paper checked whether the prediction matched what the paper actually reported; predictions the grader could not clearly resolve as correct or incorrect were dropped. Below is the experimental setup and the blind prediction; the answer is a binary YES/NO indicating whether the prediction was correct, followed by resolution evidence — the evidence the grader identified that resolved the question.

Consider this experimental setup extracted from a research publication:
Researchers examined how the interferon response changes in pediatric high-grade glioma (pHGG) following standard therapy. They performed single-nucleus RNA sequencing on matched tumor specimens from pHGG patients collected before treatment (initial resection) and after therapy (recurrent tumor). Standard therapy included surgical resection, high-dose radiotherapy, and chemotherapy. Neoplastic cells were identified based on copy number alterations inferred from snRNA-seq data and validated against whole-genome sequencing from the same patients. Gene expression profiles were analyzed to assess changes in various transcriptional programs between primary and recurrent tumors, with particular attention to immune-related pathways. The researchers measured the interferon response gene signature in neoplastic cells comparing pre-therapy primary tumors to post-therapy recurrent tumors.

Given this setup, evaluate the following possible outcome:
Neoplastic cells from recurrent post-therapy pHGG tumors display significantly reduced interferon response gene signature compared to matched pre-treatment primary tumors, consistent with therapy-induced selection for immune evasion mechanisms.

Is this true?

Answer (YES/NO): NO